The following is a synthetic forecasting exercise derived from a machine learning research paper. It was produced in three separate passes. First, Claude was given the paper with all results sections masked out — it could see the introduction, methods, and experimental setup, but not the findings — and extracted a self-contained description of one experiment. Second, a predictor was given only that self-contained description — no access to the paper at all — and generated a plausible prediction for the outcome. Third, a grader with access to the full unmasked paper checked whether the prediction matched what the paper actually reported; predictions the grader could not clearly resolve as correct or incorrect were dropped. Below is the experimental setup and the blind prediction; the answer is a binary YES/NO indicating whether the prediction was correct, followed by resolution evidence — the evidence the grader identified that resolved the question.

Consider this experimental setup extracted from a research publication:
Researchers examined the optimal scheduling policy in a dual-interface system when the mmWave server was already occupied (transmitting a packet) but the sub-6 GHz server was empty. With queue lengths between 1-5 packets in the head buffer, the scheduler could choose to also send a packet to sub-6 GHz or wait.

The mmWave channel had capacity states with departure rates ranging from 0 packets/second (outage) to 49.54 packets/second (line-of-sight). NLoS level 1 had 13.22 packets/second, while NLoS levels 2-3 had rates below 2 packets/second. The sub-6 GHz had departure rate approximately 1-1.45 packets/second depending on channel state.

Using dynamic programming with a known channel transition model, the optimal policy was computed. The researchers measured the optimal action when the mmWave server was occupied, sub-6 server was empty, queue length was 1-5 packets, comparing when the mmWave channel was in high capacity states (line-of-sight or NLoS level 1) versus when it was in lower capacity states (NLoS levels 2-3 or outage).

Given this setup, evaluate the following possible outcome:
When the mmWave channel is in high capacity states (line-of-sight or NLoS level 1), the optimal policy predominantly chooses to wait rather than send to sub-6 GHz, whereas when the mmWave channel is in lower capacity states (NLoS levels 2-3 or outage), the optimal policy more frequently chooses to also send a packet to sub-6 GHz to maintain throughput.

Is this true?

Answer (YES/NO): YES